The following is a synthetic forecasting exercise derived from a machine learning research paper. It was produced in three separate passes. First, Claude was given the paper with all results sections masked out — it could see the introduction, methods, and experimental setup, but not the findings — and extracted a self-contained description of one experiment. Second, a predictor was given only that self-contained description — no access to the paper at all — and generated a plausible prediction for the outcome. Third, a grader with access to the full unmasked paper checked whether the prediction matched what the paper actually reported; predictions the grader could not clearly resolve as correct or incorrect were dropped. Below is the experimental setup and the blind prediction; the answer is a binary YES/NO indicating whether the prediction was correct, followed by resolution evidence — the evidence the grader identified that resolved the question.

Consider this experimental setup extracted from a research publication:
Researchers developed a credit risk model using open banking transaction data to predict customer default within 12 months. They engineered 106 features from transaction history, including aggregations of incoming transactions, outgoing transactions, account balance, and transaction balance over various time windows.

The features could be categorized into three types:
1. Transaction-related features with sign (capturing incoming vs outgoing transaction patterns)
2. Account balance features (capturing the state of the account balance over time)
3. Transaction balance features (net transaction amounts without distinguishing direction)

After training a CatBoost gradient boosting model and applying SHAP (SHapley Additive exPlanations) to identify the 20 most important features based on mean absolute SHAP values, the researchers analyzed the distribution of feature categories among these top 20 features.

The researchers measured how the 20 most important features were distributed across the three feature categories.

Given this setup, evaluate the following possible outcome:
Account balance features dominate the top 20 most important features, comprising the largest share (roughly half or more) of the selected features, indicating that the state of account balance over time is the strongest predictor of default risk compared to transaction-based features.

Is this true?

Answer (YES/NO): NO